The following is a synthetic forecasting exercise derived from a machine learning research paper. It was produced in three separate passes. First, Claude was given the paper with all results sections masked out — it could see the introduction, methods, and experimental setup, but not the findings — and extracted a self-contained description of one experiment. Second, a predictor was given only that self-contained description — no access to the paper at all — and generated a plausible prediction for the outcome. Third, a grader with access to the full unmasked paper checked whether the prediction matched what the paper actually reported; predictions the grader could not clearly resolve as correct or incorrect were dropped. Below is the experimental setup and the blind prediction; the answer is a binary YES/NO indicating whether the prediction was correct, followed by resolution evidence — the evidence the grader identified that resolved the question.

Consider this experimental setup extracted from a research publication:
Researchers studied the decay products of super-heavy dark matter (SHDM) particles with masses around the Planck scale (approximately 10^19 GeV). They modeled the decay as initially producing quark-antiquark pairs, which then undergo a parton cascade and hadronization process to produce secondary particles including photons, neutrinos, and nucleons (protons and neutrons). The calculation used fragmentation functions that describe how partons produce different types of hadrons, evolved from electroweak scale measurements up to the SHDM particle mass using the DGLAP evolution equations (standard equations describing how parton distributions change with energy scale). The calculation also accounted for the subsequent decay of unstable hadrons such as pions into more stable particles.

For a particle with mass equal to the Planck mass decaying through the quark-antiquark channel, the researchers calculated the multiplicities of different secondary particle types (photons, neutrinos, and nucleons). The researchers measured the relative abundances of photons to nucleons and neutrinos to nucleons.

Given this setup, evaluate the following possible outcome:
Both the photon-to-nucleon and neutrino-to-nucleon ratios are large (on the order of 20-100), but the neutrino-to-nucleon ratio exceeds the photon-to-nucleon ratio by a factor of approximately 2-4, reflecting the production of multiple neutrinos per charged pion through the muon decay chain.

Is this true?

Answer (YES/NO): NO